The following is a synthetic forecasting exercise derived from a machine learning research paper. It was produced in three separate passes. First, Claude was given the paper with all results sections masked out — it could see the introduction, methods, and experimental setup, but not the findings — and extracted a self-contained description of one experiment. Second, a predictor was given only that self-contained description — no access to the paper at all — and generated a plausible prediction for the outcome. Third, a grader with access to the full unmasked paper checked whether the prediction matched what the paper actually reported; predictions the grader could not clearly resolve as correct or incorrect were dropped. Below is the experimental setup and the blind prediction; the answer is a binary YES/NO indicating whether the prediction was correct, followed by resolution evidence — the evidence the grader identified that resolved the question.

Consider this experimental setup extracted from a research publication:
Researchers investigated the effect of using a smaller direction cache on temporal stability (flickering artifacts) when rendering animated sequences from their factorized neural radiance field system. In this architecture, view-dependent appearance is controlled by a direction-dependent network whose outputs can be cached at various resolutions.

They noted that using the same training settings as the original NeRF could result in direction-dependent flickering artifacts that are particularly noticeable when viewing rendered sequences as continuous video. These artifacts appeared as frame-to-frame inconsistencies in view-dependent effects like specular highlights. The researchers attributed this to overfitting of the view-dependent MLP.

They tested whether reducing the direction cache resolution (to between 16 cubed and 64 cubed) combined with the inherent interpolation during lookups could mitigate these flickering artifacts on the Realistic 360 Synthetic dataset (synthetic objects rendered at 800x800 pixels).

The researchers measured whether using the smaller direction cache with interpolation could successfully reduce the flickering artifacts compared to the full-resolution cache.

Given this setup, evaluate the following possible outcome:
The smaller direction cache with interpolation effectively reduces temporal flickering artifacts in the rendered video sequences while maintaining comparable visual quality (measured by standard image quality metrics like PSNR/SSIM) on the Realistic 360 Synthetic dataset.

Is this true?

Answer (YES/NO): YES